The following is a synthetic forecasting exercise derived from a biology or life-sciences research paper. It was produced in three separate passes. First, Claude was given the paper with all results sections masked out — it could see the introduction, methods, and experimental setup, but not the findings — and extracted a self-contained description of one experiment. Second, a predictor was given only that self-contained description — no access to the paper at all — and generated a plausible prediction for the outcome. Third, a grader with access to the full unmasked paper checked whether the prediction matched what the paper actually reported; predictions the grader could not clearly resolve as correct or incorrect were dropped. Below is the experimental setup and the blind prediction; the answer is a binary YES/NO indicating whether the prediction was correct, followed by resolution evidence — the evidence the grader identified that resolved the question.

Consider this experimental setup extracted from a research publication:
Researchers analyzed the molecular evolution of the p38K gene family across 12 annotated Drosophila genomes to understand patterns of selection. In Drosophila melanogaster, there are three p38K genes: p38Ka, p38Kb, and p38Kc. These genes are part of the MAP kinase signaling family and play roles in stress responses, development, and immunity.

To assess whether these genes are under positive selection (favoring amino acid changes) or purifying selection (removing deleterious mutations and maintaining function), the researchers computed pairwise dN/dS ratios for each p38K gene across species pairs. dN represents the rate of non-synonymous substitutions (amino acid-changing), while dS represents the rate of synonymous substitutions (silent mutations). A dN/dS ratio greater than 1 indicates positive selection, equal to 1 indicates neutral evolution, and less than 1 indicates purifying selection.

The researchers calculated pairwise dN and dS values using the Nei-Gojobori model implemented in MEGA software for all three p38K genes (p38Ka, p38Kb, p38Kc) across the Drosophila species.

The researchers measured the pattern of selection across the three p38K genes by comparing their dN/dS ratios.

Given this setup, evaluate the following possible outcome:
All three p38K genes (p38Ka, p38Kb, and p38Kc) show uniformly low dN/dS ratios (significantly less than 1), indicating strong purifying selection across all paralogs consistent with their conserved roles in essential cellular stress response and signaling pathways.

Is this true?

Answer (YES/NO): NO